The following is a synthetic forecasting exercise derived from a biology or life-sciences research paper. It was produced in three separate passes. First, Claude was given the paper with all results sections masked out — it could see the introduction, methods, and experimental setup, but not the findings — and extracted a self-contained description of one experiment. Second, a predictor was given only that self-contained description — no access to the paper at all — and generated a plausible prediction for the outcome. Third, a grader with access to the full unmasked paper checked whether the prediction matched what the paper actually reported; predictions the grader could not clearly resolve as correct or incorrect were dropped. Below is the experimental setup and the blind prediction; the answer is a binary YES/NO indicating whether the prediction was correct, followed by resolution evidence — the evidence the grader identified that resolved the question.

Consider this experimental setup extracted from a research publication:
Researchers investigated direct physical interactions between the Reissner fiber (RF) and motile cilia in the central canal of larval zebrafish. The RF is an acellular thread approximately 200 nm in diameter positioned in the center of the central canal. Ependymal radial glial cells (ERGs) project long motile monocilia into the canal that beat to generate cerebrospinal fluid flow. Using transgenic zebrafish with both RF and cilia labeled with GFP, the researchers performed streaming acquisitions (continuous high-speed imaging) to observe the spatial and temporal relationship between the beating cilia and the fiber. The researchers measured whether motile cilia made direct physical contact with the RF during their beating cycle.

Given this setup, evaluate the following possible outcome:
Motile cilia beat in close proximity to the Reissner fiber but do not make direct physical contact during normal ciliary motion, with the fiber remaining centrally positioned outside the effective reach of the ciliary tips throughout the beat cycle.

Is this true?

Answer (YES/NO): NO